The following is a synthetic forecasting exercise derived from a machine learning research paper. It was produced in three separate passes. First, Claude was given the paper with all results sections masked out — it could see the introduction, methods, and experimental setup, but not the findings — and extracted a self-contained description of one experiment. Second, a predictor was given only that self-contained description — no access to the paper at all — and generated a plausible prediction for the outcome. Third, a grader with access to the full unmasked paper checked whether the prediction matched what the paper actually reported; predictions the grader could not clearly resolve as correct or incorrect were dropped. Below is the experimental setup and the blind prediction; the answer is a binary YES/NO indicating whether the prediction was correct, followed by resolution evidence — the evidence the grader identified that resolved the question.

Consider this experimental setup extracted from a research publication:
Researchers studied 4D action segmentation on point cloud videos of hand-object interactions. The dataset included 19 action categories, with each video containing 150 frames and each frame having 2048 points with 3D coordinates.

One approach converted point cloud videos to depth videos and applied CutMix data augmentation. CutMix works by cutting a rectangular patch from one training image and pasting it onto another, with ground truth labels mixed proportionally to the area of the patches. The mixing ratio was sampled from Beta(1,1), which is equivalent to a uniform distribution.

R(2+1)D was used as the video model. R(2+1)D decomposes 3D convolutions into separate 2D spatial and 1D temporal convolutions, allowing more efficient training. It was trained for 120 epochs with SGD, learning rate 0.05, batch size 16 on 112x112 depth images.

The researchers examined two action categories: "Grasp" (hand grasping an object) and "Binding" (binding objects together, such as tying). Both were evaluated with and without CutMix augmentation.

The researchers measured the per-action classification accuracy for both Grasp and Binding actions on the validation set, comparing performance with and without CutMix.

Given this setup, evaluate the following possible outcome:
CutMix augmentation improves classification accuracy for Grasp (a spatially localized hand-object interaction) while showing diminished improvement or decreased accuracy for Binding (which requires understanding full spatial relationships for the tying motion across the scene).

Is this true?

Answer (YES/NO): YES